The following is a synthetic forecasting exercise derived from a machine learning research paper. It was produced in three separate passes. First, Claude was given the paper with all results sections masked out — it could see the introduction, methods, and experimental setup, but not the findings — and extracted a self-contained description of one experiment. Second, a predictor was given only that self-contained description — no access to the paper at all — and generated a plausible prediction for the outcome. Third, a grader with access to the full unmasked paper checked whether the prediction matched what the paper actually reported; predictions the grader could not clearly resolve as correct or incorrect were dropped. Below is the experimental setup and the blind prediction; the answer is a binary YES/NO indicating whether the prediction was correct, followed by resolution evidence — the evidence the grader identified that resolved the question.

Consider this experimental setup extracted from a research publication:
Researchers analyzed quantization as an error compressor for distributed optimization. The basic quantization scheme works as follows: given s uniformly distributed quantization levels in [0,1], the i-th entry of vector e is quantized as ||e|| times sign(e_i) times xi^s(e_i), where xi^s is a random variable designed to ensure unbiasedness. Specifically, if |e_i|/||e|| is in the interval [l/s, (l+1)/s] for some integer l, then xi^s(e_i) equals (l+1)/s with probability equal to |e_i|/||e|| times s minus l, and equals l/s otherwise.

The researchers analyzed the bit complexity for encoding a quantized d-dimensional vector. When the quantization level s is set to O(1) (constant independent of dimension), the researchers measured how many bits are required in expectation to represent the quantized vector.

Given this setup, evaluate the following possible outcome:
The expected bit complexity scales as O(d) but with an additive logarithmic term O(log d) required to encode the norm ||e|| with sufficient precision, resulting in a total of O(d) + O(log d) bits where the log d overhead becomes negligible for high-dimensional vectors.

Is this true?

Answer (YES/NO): NO